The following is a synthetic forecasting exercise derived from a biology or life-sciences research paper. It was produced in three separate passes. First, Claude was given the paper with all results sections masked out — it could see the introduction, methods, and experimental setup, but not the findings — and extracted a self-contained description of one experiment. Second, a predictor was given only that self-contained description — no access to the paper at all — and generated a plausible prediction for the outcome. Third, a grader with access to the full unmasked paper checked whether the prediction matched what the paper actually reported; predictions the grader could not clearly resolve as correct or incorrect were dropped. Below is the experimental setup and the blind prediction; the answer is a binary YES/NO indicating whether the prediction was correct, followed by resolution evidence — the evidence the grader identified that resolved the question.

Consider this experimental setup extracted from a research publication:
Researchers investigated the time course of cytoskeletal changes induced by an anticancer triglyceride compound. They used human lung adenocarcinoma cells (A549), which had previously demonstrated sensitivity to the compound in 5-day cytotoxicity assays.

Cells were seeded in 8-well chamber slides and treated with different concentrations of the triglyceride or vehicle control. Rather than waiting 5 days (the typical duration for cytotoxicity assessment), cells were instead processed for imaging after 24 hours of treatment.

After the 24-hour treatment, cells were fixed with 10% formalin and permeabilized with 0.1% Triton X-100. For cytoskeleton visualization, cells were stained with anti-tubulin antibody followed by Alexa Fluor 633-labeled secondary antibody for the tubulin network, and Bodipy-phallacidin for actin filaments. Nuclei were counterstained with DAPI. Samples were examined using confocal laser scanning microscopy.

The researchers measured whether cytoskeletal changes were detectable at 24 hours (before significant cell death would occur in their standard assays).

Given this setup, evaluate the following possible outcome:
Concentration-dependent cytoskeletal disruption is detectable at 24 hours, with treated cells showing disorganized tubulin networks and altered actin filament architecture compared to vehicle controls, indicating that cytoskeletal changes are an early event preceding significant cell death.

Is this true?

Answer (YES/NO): NO